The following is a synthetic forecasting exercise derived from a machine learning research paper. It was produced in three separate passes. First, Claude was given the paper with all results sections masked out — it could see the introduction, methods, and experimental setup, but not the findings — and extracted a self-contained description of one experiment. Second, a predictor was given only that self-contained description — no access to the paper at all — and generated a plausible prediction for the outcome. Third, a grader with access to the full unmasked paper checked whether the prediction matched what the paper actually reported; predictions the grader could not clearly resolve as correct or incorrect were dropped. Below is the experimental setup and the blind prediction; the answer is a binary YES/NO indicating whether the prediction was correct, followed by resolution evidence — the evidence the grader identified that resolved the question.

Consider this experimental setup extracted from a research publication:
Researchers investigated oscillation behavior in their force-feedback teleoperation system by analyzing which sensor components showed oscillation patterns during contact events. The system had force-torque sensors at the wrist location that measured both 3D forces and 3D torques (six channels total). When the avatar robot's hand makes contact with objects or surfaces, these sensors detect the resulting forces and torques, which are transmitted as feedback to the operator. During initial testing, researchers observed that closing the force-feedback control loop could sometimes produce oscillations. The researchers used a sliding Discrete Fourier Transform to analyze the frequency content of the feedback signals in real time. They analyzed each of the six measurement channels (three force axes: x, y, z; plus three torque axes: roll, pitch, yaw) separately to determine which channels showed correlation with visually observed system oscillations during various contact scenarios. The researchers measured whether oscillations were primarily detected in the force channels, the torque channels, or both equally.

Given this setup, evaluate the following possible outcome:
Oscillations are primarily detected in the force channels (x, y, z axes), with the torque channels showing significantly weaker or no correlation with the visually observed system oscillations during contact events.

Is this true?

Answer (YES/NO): YES